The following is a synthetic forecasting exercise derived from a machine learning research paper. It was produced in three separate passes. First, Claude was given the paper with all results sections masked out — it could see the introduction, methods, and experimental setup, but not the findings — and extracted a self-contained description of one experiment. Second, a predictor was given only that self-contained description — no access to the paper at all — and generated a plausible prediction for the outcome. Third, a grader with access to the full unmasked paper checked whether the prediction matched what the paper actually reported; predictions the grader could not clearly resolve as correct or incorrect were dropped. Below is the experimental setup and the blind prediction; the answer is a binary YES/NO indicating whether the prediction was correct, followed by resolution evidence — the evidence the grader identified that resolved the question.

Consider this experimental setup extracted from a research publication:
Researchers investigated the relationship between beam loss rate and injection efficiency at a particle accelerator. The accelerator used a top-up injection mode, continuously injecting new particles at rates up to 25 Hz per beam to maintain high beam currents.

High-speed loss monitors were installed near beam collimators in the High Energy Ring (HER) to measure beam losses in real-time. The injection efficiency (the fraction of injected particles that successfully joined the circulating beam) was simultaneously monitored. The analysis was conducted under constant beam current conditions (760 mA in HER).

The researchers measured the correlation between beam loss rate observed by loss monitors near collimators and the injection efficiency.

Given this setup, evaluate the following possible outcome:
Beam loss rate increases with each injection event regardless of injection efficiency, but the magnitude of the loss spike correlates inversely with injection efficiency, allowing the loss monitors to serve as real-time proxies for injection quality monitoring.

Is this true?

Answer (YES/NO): NO